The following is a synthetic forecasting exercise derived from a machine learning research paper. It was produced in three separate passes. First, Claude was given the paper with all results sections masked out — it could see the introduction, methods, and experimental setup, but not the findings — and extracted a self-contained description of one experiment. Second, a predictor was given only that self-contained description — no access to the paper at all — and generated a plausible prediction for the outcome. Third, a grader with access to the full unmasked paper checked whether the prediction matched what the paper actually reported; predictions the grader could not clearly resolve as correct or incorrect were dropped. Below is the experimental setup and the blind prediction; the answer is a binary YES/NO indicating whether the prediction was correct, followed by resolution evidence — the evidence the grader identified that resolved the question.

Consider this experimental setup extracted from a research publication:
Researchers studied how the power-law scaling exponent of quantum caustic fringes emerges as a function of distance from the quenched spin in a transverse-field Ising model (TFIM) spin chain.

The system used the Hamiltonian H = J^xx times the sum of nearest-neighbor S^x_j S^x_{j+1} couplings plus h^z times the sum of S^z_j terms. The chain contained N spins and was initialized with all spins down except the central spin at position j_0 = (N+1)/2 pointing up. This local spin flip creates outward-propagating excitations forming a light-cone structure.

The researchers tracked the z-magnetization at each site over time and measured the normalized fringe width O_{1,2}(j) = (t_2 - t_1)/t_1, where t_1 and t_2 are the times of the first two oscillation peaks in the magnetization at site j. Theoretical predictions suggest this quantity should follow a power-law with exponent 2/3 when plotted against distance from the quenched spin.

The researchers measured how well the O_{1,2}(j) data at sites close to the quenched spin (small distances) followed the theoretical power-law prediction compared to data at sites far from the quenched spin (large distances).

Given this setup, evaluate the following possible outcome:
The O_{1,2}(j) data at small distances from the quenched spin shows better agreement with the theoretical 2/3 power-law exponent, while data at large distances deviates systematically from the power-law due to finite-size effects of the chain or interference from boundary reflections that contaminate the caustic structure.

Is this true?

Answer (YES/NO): NO